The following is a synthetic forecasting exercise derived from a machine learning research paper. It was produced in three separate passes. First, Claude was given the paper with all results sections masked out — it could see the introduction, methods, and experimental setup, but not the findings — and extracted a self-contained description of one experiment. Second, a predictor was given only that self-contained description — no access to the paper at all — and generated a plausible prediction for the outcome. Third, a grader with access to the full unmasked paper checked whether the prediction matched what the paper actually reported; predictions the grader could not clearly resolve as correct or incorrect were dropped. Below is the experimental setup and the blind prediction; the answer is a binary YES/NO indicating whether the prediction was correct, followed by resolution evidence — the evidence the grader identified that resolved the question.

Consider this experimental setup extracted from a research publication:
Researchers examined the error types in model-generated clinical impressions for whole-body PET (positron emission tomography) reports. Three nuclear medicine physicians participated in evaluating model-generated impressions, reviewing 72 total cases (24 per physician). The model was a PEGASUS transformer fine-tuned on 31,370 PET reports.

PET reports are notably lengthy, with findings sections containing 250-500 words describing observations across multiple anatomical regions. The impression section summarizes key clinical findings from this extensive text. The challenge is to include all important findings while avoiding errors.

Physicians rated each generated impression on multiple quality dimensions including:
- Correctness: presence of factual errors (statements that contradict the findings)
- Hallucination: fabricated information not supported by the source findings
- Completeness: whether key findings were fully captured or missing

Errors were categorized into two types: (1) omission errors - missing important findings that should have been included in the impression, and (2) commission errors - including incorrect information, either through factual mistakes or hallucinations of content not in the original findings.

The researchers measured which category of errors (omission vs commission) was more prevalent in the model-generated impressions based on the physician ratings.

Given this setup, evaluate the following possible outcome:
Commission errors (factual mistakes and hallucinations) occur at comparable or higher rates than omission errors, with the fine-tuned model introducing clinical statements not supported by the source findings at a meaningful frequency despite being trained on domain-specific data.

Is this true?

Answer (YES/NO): YES